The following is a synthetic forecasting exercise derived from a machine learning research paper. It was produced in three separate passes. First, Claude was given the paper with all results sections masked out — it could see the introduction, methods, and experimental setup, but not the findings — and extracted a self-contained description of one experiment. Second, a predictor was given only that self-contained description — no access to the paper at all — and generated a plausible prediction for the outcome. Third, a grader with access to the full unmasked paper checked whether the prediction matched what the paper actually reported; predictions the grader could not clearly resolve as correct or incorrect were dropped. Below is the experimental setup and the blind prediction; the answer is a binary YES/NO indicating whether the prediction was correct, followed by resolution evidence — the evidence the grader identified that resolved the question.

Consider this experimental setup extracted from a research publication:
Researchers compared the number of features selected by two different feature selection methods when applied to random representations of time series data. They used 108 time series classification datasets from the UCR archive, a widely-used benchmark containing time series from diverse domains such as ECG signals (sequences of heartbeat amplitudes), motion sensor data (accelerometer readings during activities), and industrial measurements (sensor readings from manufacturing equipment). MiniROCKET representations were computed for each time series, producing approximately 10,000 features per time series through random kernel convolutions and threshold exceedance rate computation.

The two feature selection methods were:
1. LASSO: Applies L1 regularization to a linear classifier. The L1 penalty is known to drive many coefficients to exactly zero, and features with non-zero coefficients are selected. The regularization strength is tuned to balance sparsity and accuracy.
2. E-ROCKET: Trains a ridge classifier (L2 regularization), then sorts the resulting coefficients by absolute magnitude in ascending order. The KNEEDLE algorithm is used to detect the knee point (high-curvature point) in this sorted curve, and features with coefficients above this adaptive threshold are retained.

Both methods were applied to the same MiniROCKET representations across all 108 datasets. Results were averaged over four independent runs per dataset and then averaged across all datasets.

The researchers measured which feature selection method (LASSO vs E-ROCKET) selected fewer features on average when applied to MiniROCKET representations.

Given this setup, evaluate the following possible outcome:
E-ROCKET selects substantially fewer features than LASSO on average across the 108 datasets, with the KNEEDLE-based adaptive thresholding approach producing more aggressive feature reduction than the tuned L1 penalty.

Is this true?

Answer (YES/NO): NO